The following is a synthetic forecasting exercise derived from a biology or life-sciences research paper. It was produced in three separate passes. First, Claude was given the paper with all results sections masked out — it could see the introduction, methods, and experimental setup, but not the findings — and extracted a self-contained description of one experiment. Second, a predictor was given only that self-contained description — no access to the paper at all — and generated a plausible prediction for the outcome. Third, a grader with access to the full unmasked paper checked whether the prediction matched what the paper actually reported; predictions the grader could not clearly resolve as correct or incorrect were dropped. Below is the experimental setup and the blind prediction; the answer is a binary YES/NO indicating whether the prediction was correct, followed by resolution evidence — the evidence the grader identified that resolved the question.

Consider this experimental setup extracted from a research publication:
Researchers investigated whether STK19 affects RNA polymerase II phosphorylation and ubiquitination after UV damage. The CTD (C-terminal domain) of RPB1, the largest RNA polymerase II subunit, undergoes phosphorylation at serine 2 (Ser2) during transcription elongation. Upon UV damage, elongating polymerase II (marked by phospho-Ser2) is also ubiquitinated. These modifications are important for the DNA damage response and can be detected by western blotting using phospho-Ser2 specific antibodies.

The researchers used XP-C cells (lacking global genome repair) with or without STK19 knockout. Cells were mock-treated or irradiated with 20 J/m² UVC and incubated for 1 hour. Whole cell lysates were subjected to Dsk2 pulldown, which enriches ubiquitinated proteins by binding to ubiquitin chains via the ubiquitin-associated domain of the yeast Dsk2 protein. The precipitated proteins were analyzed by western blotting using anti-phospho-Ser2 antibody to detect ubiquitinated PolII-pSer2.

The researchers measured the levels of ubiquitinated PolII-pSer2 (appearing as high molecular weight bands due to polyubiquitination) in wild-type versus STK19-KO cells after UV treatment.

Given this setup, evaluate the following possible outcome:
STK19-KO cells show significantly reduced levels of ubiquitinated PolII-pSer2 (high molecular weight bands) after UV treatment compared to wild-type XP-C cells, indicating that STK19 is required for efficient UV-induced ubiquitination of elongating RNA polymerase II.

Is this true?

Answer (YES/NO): NO